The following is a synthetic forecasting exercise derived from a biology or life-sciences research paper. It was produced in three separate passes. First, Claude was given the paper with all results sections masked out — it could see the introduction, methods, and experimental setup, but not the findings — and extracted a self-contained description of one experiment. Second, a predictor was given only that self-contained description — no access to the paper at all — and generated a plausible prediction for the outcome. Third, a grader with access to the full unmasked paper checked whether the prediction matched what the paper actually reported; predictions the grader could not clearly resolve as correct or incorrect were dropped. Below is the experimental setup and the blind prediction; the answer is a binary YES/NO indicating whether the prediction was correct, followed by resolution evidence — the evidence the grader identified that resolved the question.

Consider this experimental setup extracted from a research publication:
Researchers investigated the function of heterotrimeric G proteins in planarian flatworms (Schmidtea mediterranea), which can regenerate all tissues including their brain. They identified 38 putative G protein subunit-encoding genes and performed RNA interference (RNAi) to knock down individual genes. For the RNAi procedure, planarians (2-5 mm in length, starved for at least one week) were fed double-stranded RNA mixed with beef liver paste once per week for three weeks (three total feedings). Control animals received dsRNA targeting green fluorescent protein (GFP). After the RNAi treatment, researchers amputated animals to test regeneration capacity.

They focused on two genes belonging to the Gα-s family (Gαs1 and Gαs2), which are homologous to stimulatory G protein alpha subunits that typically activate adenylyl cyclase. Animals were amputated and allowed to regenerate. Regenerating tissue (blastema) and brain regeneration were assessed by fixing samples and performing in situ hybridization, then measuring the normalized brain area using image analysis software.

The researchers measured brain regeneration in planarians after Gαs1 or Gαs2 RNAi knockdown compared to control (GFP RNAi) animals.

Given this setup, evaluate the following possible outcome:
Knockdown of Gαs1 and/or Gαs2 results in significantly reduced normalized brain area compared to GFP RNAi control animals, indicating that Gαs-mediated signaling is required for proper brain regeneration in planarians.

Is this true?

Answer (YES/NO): YES